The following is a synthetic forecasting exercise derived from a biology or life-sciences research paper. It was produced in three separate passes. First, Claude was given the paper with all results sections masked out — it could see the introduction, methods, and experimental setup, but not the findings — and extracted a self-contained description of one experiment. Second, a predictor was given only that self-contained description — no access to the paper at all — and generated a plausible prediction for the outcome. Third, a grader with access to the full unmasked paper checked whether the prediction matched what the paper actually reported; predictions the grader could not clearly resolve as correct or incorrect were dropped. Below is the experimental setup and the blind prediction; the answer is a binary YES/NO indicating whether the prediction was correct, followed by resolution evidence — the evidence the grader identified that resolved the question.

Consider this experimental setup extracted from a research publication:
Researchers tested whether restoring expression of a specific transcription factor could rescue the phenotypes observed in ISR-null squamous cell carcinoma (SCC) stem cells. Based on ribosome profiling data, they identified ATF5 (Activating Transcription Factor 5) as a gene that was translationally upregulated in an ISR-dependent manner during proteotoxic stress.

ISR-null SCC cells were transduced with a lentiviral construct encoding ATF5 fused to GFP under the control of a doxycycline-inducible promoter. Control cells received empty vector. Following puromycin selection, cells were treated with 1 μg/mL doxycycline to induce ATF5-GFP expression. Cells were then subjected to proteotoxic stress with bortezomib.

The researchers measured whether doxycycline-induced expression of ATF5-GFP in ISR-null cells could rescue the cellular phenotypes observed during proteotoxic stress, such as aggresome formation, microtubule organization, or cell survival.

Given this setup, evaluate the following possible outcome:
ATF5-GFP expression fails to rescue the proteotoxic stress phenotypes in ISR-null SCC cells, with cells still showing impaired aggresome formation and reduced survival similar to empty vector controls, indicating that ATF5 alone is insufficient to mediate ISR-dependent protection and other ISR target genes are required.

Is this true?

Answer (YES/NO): NO